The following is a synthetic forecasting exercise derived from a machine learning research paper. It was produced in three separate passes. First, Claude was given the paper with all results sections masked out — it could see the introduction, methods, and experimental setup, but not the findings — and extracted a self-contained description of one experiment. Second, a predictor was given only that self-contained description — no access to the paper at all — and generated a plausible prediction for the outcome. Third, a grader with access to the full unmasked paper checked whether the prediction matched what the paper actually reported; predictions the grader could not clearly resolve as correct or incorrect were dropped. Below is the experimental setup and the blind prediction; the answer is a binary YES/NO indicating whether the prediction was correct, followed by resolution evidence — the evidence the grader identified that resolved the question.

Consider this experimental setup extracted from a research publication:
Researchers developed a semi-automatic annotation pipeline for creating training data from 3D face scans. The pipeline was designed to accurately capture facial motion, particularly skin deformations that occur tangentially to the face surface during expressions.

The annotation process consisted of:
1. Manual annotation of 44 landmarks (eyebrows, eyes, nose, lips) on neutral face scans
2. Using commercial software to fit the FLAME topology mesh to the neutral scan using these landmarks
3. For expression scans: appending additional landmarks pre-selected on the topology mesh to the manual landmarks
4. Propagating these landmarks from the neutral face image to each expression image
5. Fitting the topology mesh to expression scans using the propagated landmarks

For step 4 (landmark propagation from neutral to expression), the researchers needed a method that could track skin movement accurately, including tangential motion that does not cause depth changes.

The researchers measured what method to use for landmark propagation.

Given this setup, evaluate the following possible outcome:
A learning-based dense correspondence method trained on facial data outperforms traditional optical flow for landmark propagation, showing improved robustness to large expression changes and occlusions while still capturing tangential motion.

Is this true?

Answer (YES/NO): NO